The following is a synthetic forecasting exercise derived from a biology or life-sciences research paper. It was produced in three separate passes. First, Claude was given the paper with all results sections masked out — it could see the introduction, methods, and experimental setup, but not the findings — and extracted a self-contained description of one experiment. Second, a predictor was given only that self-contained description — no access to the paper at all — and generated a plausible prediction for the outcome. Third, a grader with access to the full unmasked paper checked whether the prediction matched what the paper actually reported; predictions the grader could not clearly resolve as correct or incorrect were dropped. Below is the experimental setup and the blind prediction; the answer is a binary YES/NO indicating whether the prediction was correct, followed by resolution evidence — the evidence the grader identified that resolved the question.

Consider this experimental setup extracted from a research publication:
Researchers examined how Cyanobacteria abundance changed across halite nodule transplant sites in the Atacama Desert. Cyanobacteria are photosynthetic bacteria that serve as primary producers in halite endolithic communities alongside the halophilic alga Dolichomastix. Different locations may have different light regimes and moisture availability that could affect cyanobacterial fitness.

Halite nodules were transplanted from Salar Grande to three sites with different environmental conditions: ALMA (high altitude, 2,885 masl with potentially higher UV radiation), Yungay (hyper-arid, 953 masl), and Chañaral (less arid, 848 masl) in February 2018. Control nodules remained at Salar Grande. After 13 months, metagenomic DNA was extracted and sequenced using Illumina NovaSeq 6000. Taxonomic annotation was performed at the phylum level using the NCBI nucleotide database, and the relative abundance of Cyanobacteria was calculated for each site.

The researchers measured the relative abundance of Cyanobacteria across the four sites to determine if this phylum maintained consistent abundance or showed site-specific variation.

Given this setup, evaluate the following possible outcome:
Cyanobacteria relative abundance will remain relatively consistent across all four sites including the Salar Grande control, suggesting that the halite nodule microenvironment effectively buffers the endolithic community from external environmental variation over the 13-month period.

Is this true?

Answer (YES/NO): NO